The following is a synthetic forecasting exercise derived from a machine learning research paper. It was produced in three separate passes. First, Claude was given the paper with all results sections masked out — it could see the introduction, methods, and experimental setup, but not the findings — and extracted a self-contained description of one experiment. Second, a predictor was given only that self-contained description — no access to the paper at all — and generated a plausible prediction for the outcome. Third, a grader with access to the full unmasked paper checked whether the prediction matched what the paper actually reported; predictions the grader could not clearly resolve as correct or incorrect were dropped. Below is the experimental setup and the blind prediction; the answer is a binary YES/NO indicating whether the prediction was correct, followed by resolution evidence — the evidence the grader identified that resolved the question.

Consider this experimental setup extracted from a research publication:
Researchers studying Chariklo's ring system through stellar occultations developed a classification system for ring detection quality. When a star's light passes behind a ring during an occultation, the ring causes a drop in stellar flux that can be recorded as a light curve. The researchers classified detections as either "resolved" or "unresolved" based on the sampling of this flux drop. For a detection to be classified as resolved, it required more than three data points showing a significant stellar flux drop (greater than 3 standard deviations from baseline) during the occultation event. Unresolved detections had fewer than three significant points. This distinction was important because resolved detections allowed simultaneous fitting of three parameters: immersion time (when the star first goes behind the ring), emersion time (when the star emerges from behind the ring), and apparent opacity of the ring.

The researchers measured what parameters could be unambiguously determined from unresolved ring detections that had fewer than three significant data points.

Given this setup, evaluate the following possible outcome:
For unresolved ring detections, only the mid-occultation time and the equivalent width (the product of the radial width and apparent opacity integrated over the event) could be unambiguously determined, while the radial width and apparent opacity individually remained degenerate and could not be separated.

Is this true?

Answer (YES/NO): NO